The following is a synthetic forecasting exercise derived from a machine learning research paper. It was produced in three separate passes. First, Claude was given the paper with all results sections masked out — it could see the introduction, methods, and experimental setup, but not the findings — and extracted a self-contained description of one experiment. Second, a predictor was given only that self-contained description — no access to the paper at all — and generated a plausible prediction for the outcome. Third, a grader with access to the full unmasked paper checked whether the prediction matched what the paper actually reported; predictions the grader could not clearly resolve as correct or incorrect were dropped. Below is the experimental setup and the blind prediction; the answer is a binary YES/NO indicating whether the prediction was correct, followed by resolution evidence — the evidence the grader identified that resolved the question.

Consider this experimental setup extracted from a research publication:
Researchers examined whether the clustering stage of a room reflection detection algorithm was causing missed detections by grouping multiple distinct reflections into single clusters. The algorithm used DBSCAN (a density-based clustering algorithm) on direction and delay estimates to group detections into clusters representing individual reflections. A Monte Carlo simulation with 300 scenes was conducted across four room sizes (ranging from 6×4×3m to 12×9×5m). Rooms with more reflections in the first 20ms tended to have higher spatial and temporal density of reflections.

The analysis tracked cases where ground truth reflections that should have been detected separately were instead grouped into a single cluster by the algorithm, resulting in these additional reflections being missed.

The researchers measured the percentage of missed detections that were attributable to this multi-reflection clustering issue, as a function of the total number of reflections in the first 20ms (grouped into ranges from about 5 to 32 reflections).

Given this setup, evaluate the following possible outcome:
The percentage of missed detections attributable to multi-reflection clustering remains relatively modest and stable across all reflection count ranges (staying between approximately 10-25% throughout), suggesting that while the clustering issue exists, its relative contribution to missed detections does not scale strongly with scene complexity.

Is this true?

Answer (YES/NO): NO